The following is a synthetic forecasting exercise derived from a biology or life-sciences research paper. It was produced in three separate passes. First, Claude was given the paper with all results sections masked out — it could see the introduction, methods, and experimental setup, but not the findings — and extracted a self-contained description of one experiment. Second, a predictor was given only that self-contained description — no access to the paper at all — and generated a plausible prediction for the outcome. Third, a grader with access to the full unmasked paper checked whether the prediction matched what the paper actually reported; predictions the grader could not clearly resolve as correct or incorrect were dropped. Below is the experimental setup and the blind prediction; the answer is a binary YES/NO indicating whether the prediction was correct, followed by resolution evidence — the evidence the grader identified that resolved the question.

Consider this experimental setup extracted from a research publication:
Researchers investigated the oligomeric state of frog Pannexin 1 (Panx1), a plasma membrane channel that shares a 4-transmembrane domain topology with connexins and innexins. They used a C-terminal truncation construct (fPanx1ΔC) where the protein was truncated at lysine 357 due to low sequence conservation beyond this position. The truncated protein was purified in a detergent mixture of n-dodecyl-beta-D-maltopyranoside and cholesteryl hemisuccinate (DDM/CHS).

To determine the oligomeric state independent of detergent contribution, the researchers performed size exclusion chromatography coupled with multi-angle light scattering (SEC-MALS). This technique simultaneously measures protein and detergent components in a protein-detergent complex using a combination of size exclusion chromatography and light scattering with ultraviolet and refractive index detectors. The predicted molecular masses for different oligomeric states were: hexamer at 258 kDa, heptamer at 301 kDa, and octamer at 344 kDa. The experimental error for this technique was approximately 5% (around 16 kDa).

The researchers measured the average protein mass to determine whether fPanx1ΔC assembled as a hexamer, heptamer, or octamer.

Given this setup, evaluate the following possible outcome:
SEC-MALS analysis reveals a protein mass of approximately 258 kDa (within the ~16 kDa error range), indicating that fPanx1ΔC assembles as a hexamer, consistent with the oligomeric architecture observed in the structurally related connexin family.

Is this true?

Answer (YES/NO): NO